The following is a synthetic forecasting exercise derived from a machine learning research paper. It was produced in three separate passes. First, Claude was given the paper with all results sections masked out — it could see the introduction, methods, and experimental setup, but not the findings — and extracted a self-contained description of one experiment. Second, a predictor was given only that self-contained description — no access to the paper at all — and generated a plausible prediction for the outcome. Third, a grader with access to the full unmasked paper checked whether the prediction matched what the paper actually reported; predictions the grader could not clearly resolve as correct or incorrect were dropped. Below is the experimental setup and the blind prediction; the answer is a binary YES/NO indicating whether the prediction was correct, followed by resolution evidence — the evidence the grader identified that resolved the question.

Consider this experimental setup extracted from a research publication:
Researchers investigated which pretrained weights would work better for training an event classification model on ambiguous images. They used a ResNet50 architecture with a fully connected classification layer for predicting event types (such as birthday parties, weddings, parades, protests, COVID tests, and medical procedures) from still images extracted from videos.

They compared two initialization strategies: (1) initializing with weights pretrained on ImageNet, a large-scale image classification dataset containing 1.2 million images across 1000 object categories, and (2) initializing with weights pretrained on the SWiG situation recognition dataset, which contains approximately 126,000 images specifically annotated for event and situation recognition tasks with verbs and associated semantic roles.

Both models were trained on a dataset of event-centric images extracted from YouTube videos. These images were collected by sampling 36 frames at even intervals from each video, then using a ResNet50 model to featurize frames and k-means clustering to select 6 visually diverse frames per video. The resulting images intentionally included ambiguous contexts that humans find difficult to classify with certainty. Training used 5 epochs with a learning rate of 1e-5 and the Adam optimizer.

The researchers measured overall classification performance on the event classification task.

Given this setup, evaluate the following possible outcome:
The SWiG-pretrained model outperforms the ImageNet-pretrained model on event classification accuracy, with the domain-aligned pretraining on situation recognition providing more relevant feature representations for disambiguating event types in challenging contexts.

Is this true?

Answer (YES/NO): NO